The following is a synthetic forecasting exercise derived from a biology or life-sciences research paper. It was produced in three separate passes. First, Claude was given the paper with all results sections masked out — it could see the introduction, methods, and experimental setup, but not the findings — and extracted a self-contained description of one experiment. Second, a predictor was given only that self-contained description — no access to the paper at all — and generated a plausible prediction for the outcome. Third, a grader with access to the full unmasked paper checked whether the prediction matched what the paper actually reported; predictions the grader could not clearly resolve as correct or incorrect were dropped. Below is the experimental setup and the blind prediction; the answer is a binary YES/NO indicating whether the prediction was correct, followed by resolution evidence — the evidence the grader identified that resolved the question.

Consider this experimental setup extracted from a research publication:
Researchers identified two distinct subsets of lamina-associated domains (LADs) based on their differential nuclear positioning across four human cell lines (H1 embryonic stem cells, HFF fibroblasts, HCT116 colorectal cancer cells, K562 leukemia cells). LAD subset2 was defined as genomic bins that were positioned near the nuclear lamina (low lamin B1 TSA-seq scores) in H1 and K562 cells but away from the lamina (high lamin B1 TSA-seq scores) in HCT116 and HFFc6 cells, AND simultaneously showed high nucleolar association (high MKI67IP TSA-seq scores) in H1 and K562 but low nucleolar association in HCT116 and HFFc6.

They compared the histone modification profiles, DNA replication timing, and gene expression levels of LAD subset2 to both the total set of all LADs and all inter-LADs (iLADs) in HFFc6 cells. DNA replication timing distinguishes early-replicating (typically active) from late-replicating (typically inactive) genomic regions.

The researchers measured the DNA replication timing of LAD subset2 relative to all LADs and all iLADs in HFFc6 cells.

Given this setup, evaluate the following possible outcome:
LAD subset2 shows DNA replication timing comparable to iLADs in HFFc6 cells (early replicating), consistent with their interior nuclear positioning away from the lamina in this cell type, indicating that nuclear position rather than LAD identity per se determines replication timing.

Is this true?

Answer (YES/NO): NO